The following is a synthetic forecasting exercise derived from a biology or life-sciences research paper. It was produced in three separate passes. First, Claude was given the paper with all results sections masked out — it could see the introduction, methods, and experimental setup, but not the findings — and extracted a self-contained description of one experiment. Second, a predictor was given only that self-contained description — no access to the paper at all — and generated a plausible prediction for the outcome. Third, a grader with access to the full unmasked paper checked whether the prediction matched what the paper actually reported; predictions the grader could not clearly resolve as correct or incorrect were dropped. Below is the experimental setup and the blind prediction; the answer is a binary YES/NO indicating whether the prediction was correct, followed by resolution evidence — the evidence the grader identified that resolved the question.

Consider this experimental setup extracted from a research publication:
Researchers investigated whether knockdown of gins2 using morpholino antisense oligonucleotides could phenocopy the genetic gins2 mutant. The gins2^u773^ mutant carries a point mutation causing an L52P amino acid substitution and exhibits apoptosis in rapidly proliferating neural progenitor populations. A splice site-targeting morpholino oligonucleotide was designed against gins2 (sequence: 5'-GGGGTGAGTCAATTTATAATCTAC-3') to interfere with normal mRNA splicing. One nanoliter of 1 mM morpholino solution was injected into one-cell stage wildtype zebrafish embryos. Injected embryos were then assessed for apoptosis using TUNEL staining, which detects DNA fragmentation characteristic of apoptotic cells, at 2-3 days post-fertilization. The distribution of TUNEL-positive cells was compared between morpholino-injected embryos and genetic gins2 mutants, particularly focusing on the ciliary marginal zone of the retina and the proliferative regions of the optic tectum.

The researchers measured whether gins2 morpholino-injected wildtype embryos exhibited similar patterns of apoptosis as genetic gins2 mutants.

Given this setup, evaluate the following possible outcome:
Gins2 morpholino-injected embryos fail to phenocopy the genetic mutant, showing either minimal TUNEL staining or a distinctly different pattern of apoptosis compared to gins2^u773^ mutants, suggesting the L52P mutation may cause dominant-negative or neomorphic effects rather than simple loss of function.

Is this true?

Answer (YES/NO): NO